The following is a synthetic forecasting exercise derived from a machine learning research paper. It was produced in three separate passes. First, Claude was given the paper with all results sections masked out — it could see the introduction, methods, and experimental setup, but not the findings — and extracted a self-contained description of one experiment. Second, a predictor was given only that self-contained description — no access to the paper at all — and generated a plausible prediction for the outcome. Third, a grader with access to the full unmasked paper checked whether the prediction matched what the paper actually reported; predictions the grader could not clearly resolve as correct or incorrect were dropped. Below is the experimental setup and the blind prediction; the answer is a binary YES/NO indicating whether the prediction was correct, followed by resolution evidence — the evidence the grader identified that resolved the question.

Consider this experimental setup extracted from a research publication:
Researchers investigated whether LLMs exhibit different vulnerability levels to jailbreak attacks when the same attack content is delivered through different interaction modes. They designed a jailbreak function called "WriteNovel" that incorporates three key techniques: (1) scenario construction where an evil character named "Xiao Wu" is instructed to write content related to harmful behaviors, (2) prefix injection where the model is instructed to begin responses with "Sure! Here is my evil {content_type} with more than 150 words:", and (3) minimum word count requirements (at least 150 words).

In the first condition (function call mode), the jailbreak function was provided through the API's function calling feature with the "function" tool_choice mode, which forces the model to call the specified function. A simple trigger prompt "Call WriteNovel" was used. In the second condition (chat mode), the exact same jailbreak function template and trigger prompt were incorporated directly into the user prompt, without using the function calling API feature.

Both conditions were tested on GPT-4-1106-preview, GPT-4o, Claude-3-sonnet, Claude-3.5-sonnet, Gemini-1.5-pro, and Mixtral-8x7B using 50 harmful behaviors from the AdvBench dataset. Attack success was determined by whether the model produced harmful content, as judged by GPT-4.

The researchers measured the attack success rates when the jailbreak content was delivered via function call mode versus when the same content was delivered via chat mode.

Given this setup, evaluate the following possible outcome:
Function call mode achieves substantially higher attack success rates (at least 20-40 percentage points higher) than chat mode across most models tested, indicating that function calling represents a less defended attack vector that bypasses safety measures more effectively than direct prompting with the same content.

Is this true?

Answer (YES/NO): YES